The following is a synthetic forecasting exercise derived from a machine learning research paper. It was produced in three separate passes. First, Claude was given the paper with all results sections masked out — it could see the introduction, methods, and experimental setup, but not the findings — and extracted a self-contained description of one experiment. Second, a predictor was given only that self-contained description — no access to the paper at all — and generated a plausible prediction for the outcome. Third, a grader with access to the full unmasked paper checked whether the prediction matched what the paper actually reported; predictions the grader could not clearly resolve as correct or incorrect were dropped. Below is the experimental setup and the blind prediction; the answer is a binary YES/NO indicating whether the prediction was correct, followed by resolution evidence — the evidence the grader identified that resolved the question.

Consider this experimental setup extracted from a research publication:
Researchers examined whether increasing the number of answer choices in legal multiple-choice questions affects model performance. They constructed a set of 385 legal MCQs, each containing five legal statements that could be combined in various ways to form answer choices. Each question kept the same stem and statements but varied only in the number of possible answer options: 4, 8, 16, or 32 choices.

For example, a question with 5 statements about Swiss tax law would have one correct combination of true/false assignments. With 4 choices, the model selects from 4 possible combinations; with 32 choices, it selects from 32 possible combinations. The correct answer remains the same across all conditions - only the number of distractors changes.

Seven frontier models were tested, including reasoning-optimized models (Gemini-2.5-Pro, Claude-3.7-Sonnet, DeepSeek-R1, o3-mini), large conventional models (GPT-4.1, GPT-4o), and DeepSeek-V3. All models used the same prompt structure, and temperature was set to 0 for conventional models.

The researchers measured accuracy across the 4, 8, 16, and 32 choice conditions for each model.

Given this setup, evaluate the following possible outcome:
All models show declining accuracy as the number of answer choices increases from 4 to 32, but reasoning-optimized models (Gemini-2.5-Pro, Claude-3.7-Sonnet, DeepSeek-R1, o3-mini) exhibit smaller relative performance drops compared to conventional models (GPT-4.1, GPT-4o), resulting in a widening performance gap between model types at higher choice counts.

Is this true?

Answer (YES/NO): NO